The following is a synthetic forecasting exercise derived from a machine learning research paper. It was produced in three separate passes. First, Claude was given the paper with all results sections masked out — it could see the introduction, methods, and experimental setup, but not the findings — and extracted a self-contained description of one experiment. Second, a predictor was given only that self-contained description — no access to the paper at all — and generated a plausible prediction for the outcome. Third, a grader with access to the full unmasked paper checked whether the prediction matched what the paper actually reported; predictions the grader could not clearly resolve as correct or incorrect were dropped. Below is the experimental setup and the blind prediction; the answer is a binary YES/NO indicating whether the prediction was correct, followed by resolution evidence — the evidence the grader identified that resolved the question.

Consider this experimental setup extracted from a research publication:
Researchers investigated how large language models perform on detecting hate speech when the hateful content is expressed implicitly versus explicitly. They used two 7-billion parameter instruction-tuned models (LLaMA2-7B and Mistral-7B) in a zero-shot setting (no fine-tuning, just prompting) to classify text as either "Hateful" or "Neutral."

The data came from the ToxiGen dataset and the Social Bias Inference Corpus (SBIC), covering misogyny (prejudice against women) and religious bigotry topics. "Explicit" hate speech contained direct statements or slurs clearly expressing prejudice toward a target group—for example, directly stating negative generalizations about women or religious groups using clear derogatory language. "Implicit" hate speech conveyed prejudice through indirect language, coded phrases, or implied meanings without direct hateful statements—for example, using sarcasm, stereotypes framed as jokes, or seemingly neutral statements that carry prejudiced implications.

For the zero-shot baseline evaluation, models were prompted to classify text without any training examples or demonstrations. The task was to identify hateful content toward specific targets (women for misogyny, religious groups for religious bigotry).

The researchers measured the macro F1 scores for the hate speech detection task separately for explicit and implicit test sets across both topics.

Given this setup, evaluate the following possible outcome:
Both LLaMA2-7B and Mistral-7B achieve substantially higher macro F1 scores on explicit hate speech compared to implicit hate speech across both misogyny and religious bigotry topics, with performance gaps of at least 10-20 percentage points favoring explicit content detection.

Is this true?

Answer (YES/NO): NO